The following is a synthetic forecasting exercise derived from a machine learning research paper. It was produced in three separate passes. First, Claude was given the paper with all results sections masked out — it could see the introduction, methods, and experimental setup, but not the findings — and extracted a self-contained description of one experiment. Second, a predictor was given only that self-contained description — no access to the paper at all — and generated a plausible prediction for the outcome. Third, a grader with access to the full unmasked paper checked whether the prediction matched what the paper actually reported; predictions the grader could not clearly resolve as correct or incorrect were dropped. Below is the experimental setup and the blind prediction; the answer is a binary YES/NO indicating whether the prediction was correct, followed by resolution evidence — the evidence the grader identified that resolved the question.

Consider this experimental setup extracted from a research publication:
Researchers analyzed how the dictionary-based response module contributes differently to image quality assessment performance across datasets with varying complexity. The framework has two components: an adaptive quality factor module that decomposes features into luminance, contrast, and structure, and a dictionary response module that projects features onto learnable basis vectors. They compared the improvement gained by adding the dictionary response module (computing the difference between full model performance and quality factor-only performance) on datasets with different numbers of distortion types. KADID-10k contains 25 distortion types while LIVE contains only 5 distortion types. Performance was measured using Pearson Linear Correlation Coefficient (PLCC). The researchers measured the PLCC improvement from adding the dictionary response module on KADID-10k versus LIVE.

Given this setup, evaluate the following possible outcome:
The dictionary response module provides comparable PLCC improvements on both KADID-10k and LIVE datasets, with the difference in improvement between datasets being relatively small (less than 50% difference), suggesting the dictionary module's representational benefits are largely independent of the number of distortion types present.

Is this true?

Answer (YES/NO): NO